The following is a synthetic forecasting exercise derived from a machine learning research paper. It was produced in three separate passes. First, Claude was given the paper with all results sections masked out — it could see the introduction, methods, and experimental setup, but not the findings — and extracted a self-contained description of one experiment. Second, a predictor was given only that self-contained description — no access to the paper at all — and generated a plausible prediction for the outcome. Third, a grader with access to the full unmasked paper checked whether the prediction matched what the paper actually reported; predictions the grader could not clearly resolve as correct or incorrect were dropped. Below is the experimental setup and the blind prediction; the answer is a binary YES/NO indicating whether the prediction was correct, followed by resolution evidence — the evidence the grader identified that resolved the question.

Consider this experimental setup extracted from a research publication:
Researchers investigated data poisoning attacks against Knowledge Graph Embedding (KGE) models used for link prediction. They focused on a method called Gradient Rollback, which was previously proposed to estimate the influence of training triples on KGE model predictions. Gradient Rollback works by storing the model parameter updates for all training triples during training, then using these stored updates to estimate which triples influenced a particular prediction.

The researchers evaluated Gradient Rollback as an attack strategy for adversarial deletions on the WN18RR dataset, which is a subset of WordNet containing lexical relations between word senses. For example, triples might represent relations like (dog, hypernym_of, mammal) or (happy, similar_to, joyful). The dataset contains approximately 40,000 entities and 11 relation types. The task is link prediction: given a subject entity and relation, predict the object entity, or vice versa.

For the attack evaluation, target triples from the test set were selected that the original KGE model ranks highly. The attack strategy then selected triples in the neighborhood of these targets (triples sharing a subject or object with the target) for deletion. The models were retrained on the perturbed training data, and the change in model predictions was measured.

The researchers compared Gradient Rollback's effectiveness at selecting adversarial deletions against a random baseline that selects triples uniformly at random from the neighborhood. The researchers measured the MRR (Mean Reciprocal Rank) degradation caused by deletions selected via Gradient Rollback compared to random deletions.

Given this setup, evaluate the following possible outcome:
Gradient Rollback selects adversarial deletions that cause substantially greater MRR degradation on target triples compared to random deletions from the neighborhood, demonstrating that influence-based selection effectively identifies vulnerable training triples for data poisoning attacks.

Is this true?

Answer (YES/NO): NO